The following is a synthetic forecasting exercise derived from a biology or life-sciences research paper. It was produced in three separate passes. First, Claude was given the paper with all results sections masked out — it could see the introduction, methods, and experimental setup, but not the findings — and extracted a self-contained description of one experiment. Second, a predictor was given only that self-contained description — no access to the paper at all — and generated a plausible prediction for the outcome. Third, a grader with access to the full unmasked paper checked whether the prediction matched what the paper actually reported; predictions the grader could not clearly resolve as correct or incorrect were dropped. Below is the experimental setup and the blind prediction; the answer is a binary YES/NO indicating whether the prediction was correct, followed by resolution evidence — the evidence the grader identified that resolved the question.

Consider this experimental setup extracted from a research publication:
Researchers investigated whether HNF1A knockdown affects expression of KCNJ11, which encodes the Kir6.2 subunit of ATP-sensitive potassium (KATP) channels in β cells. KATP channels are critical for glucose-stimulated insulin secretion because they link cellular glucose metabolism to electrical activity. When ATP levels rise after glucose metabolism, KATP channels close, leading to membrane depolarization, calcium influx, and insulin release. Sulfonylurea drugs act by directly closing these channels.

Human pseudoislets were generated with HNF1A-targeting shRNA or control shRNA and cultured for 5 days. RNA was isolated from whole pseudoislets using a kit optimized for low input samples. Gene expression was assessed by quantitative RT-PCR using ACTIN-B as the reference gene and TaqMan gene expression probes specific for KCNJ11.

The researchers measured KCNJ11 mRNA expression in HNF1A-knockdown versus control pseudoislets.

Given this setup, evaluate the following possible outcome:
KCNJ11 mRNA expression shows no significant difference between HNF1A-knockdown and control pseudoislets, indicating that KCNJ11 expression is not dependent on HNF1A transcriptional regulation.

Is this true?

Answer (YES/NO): NO